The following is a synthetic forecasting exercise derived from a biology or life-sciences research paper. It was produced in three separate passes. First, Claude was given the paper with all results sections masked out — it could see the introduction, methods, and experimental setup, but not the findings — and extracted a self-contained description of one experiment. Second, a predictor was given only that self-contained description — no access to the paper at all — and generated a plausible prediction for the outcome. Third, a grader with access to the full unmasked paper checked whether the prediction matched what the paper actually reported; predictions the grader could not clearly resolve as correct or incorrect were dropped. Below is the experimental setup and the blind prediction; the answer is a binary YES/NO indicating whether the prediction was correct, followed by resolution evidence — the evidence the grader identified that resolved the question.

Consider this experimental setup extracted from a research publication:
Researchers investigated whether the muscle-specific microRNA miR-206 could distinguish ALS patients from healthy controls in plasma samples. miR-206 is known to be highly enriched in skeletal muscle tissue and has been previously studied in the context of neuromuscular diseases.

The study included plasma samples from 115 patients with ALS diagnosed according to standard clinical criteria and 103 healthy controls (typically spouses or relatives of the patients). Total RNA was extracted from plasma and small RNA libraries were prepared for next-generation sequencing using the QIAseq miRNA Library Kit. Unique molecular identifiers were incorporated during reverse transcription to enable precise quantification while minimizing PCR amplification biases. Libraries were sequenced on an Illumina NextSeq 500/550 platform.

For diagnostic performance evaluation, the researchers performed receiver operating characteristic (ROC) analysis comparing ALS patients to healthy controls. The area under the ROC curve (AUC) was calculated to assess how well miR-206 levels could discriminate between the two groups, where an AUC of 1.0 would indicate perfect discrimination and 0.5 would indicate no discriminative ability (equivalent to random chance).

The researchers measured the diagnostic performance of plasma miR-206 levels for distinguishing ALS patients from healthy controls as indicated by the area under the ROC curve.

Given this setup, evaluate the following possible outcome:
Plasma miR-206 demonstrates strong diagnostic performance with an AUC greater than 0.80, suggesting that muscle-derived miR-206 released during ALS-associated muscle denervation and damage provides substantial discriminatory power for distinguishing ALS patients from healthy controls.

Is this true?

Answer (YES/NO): NO